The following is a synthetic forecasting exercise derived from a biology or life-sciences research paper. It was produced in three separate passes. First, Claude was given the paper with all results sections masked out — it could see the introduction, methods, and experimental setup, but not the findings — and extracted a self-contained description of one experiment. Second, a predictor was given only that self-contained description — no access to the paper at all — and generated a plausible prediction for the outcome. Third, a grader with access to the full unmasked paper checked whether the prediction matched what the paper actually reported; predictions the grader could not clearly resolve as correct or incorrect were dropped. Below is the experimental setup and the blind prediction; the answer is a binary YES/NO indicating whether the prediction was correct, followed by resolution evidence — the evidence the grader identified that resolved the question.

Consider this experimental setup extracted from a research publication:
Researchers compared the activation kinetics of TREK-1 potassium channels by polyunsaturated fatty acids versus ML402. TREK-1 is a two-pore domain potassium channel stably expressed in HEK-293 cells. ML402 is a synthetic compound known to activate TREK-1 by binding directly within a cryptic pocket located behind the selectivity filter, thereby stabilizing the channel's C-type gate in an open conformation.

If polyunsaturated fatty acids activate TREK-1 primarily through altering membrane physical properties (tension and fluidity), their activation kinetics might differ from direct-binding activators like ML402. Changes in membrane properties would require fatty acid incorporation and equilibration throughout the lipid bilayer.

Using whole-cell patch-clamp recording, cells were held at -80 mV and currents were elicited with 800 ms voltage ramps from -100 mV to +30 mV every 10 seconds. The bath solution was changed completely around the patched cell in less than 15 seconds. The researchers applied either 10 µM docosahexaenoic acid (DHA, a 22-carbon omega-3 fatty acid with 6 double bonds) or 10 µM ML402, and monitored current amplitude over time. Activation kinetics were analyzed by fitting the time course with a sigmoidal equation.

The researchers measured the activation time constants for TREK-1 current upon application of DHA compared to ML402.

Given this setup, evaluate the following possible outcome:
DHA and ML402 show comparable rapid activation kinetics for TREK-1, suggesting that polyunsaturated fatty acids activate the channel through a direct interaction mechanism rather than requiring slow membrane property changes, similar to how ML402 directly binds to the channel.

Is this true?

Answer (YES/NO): YES